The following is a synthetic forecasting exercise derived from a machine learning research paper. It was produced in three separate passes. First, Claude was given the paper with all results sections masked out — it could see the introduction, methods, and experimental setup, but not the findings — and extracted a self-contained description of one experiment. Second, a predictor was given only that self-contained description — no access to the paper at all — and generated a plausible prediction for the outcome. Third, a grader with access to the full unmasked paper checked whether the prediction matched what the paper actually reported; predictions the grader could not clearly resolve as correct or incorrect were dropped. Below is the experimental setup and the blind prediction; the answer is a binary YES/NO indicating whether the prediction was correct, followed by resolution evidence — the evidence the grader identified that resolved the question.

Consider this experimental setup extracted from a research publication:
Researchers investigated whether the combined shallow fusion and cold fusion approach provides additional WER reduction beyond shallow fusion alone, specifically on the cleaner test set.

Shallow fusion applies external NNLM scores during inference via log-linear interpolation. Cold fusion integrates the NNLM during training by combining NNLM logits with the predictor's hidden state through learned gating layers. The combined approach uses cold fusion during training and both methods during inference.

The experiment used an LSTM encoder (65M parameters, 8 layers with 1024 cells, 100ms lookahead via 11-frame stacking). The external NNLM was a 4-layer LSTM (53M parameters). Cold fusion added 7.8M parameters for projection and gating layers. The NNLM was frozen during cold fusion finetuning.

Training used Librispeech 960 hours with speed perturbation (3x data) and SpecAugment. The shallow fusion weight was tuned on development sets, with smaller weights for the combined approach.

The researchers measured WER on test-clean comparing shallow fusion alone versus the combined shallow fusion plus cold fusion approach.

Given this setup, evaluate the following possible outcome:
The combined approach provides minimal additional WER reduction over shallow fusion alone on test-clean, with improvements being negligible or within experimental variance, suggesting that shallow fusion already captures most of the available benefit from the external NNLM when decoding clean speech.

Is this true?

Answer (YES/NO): YES